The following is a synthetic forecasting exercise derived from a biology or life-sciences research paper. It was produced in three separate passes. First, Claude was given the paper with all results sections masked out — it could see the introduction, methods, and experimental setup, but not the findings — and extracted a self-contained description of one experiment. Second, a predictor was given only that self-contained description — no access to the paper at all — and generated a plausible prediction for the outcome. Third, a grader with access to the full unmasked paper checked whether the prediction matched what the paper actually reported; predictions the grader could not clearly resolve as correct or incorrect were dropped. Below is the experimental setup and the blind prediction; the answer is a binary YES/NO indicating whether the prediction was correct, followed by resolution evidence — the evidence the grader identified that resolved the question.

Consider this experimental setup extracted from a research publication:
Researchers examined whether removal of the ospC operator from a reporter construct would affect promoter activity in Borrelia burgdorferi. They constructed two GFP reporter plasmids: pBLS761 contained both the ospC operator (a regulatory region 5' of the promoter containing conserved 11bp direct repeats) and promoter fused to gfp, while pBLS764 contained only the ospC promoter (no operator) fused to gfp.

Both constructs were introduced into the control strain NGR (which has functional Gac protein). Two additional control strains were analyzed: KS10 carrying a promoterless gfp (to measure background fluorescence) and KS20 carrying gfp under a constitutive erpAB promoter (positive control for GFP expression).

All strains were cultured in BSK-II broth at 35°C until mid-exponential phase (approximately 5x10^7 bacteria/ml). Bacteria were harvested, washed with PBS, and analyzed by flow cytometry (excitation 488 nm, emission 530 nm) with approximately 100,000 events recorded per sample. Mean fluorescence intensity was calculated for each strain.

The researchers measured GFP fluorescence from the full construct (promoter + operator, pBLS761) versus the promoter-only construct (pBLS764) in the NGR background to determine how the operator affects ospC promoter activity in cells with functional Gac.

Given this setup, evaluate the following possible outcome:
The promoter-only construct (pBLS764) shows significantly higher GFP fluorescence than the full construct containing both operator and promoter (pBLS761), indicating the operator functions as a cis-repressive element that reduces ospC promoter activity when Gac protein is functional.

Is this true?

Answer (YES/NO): NO